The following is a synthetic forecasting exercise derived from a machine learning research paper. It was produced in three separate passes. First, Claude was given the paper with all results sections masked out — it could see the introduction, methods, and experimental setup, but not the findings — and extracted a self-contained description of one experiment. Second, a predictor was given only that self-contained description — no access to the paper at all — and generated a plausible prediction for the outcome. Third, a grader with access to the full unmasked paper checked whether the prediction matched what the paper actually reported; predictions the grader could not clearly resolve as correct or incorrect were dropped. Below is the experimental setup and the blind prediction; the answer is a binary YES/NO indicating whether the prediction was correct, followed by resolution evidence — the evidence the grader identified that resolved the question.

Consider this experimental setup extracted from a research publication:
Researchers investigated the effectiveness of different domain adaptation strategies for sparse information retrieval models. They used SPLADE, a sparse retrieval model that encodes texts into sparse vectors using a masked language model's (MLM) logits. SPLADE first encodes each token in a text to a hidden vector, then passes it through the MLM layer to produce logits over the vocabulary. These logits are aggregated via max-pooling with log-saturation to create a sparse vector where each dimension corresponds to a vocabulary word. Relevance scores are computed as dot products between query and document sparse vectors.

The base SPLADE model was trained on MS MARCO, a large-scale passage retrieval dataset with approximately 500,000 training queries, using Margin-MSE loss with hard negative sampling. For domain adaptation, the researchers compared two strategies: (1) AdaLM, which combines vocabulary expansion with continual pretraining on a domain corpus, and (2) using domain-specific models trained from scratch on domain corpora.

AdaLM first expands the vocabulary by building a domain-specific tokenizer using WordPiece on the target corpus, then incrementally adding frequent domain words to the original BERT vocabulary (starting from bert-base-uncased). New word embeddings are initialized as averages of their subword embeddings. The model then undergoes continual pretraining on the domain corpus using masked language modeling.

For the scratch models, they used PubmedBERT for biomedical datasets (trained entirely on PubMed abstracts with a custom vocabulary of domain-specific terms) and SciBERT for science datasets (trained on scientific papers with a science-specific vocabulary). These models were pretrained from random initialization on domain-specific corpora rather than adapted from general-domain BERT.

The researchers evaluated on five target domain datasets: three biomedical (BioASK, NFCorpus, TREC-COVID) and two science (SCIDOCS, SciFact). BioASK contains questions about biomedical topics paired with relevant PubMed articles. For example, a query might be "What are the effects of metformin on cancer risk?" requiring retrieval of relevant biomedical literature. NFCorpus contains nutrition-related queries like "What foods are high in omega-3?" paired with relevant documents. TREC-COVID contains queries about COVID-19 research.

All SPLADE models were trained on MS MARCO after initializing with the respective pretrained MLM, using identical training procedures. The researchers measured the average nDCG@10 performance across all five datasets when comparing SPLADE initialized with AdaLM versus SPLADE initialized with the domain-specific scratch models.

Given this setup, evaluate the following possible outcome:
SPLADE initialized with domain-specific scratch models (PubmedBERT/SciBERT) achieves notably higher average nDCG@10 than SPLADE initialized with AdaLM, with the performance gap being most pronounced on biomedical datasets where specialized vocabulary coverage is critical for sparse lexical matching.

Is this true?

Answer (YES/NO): NO